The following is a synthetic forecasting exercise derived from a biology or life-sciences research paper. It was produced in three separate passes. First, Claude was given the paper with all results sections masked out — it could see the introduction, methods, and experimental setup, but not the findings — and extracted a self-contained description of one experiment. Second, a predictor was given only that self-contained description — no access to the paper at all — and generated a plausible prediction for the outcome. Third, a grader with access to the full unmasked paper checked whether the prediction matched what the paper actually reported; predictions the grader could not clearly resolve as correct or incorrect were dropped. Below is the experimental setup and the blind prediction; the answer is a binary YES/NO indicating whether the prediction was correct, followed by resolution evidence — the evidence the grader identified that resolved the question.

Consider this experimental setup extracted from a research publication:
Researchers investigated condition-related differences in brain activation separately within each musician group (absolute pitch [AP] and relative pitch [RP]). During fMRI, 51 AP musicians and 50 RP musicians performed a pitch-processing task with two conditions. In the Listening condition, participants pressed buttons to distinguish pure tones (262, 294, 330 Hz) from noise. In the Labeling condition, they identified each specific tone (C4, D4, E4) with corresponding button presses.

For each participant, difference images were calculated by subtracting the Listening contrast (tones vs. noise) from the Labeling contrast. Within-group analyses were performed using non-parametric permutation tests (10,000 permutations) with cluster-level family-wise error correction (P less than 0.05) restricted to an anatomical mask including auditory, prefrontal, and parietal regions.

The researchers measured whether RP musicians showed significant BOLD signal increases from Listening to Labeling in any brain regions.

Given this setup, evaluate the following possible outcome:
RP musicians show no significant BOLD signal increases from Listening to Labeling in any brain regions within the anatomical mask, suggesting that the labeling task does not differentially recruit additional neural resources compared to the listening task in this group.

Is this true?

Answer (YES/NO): NO